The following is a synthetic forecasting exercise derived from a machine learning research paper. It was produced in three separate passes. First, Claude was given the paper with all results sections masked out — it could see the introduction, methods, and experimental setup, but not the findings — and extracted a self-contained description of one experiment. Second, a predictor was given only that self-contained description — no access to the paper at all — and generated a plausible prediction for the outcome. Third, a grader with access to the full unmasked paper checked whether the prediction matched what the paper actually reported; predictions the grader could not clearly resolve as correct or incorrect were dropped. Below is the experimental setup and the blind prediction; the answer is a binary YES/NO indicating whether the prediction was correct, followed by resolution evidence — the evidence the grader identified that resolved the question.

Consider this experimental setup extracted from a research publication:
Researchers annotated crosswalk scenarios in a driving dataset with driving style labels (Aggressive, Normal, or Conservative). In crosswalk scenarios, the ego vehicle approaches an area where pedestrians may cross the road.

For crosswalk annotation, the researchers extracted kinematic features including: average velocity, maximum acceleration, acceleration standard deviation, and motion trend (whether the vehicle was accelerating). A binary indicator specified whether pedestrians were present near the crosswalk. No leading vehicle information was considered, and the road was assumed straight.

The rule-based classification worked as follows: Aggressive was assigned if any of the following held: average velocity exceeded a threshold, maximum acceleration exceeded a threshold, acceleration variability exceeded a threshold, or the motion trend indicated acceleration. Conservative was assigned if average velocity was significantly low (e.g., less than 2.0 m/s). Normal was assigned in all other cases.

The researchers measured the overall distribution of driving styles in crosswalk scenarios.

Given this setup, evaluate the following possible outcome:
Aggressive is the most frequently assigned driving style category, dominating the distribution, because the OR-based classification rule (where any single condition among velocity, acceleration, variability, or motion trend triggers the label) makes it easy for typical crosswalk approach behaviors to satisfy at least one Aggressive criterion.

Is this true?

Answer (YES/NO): NO